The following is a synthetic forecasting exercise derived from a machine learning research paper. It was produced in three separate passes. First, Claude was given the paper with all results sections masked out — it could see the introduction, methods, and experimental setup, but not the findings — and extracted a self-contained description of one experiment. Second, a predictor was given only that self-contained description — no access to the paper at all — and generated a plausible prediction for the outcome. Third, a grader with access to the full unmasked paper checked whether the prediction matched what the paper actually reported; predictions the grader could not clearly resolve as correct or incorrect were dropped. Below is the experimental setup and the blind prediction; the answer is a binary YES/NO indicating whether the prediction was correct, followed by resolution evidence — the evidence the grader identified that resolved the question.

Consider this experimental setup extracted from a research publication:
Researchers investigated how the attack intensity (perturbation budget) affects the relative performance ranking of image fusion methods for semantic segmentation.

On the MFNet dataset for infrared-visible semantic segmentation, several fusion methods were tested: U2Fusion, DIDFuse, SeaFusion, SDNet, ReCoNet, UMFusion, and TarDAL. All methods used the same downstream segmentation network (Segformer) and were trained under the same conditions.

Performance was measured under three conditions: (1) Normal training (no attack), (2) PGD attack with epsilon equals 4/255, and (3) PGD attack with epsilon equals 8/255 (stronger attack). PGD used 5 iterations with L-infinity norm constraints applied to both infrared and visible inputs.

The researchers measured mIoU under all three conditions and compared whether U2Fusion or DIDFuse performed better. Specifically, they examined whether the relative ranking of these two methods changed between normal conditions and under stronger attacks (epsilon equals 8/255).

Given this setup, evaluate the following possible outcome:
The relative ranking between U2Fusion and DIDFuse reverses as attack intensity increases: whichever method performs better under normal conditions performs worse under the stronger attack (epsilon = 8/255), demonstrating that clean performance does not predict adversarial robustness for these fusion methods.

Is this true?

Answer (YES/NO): YES